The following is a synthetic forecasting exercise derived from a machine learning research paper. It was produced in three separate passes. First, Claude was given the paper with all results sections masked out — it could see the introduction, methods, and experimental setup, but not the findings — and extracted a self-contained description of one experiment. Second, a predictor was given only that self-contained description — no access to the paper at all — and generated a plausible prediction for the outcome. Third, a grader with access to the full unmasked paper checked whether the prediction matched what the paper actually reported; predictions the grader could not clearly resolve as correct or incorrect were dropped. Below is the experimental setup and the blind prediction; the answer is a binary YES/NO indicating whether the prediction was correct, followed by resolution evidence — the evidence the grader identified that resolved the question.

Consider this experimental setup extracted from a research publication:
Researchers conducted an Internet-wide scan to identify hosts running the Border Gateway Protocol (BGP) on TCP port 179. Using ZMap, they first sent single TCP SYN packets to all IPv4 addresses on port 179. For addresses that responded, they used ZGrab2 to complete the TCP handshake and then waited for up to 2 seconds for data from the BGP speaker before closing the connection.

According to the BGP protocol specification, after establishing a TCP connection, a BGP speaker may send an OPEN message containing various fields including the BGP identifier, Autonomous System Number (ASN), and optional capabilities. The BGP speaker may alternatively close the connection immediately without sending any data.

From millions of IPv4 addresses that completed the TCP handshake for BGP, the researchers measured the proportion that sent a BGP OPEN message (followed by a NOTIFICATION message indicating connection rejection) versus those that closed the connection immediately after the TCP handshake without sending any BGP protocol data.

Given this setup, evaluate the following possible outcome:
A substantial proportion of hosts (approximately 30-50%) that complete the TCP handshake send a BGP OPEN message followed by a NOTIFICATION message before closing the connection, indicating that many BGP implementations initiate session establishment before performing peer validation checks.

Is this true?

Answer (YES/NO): NO